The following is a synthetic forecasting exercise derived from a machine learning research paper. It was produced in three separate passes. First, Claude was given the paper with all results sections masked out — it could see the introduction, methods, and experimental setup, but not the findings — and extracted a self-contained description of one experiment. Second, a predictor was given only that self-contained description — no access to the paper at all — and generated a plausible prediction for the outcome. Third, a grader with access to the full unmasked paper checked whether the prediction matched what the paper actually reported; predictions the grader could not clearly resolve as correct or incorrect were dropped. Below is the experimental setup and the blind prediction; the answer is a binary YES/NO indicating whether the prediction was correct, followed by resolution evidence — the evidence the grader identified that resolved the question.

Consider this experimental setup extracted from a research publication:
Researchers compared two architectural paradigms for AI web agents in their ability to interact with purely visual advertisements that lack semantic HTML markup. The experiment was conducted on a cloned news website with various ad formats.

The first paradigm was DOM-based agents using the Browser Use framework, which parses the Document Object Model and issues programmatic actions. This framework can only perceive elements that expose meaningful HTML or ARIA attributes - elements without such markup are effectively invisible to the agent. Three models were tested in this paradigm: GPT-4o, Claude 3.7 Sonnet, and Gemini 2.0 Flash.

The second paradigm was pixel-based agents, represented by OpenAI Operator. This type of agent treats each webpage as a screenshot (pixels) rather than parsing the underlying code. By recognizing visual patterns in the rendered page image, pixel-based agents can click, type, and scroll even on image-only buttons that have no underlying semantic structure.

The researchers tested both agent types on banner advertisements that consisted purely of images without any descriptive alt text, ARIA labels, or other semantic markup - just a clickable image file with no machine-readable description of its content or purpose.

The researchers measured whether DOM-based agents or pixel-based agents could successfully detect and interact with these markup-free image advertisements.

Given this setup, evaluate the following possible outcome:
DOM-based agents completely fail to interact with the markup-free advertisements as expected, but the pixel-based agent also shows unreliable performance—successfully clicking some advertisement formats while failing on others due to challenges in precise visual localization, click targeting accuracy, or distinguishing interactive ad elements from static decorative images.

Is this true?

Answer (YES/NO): NO